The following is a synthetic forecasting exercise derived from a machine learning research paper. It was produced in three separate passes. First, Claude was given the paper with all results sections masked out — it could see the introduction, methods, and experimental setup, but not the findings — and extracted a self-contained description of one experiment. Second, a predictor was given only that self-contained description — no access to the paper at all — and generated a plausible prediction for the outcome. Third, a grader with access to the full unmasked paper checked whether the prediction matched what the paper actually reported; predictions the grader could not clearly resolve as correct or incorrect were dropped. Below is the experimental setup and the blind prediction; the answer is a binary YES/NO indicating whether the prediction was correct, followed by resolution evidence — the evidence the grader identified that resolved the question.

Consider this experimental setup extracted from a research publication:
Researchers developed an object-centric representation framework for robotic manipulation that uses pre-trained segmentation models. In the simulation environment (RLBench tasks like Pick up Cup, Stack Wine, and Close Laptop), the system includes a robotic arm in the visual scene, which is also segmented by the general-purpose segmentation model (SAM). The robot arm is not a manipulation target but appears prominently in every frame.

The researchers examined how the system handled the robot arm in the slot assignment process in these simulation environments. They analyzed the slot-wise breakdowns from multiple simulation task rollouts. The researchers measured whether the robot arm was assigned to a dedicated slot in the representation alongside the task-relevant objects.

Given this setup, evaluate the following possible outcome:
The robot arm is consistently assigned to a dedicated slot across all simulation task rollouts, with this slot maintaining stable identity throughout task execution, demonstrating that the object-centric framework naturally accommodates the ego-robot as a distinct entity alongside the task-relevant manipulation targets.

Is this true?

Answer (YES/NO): YES